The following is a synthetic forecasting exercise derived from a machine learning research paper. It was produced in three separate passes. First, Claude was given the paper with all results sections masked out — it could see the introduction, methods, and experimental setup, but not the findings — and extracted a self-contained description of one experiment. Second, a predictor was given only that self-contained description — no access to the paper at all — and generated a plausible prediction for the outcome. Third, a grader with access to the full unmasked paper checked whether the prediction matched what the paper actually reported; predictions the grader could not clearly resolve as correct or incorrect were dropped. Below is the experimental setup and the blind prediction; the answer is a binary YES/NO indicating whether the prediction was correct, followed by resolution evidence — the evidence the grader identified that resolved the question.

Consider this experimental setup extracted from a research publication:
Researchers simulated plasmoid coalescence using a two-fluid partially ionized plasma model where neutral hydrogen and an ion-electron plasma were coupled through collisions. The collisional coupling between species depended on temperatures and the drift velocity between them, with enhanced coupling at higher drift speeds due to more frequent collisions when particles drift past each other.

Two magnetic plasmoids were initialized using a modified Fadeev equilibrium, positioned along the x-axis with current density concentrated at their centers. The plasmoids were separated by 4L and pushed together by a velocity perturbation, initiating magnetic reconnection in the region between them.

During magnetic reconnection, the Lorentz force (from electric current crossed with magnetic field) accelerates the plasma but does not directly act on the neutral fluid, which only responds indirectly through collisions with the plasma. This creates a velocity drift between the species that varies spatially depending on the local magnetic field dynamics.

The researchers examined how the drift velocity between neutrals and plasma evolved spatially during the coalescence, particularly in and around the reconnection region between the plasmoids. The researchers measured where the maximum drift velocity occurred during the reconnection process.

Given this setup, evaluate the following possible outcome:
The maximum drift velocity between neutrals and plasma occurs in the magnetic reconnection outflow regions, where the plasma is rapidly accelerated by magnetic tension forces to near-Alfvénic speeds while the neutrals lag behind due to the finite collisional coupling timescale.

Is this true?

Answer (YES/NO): NO